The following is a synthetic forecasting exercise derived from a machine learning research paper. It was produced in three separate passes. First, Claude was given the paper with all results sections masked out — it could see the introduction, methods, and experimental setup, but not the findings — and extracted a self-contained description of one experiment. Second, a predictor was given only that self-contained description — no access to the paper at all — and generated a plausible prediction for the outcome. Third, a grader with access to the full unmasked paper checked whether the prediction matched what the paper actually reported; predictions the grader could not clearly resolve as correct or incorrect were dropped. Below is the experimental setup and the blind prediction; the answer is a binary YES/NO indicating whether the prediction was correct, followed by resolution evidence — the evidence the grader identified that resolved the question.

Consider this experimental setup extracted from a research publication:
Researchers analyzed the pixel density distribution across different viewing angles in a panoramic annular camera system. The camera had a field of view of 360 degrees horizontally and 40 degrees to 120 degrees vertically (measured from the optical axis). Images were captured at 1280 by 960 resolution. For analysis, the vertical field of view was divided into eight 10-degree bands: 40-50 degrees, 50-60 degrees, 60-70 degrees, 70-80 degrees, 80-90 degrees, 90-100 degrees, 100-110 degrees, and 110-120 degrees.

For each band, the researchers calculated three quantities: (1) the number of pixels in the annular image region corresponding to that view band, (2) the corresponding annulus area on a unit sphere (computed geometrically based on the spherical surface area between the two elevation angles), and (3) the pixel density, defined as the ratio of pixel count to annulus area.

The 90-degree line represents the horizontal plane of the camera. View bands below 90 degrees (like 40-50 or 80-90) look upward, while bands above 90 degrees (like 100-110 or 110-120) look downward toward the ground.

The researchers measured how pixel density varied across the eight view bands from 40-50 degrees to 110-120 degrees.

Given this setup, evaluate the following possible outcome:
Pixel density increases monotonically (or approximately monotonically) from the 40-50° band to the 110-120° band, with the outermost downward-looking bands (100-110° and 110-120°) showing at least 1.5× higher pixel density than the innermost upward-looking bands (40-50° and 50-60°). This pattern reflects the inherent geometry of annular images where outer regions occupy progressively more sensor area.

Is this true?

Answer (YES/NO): YES